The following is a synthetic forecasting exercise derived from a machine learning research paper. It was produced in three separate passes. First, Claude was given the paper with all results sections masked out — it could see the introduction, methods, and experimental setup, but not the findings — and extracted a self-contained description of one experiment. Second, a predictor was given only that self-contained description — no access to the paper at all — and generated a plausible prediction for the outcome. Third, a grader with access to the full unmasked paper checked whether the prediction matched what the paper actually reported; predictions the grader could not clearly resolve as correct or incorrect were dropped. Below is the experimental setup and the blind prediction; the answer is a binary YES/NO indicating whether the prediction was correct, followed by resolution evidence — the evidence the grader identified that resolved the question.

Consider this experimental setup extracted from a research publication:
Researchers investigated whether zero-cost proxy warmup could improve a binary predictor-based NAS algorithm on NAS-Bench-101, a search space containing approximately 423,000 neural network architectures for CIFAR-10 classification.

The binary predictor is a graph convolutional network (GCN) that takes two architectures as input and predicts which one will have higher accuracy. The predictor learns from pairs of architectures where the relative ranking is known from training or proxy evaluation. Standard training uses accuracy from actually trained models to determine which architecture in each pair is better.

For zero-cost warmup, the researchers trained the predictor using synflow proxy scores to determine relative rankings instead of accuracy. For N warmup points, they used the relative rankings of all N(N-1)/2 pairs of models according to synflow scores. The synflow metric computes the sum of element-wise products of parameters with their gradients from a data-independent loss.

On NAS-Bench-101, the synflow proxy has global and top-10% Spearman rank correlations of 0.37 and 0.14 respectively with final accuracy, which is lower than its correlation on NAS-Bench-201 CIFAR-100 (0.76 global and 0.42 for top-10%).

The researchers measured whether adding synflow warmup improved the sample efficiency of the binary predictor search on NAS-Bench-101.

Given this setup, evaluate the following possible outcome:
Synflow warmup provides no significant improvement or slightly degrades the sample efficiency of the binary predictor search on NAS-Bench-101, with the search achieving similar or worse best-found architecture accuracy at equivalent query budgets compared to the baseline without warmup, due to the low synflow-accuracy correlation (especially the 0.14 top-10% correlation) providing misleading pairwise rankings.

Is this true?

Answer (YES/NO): YES